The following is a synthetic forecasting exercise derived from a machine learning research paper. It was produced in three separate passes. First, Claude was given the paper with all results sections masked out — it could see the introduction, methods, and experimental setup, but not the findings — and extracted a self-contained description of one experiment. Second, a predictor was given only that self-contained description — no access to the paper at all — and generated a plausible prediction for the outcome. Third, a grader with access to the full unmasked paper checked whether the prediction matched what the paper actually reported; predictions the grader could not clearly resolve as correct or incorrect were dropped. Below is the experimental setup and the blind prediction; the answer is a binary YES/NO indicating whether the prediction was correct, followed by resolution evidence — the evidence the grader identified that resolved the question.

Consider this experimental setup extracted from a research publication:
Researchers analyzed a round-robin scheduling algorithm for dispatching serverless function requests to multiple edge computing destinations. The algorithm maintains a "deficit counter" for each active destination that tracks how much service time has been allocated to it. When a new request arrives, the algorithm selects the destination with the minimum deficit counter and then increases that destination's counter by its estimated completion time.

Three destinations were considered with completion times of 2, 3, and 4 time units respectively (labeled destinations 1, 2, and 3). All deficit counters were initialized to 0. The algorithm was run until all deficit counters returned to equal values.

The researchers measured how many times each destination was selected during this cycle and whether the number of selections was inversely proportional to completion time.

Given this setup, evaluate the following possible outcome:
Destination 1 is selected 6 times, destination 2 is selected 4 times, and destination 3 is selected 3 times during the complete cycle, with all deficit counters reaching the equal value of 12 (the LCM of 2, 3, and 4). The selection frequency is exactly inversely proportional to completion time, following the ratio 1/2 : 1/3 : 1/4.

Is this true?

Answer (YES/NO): YES